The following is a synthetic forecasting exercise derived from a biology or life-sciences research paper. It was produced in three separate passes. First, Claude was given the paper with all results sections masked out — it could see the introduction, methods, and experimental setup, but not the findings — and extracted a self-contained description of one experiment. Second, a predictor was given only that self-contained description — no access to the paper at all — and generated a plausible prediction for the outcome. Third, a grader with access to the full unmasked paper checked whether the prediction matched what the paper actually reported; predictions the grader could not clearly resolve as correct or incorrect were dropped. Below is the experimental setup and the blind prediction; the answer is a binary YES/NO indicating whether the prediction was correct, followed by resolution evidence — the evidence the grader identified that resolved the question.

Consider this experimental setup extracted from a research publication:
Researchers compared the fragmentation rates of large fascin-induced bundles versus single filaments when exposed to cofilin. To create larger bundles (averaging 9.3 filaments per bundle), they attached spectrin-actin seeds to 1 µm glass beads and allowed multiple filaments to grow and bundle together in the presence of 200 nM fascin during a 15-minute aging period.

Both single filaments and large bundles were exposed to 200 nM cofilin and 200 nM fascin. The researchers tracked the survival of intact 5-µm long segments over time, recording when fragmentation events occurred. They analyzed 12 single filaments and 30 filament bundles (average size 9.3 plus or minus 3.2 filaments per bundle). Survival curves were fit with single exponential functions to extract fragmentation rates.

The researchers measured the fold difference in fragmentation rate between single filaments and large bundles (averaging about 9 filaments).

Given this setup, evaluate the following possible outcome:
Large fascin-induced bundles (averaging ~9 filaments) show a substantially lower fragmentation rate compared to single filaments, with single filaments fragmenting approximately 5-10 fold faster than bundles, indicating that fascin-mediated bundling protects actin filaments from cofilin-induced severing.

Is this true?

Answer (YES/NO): NO